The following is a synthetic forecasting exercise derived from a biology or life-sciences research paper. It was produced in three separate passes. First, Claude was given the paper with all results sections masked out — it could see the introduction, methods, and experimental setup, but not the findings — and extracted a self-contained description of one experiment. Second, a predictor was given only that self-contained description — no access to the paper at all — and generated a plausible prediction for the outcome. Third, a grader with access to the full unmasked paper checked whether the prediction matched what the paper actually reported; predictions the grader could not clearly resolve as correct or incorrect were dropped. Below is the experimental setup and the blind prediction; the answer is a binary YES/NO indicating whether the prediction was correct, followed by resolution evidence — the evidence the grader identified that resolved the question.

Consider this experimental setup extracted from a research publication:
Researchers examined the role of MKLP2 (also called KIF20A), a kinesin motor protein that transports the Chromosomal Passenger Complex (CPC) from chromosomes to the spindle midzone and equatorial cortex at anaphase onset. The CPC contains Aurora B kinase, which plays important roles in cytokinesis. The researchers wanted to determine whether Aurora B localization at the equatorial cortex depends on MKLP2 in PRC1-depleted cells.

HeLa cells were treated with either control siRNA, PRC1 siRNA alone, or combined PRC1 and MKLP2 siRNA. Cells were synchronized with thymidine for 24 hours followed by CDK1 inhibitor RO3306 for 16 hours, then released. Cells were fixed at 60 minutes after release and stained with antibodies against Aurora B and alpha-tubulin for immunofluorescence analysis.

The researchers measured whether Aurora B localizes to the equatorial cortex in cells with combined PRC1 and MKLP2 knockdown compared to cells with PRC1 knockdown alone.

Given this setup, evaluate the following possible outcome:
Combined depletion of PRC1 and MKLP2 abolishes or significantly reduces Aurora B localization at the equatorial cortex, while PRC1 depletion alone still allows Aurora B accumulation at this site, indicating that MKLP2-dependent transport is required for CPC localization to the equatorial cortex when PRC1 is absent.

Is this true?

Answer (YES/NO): YES